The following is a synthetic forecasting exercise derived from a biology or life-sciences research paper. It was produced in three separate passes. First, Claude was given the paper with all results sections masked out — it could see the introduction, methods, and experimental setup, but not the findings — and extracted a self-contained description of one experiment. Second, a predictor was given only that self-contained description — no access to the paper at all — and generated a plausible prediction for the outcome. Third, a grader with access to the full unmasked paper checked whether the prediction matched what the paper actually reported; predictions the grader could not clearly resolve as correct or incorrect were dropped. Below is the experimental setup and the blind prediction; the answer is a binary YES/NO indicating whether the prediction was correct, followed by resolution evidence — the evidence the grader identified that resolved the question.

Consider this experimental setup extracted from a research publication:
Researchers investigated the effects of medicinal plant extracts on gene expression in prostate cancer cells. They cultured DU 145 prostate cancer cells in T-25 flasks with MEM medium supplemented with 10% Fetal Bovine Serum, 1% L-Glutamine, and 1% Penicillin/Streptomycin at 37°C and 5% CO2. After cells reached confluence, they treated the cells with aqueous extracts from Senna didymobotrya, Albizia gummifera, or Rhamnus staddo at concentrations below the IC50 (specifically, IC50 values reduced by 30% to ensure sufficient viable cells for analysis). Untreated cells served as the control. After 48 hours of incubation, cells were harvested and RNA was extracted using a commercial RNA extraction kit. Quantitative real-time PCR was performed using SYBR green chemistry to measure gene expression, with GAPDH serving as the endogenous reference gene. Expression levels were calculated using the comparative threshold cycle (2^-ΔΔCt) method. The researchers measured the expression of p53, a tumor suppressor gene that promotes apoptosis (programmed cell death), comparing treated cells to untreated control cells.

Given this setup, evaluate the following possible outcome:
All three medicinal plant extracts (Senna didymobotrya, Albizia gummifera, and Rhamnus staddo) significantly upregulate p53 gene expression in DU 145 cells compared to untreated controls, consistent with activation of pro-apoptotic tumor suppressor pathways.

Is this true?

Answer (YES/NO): YES